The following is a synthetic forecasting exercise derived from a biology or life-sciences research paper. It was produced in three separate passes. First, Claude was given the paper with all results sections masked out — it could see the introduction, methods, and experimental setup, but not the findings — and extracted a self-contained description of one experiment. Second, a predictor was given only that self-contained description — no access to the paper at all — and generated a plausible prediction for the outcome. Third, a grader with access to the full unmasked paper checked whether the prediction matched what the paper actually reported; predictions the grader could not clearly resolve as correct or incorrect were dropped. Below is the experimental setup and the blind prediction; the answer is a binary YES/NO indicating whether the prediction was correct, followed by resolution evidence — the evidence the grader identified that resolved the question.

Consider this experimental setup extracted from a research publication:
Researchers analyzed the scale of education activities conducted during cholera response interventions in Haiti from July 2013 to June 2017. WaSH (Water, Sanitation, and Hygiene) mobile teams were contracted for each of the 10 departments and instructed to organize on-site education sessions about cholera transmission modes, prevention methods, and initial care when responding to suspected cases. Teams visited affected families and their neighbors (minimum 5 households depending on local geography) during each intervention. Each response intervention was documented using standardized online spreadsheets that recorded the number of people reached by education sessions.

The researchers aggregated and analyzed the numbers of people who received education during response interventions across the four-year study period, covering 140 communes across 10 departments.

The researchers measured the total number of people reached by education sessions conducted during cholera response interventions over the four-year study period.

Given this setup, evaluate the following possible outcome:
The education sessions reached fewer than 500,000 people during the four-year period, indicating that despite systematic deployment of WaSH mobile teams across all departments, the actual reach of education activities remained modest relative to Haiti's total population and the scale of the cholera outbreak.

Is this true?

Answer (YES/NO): NO